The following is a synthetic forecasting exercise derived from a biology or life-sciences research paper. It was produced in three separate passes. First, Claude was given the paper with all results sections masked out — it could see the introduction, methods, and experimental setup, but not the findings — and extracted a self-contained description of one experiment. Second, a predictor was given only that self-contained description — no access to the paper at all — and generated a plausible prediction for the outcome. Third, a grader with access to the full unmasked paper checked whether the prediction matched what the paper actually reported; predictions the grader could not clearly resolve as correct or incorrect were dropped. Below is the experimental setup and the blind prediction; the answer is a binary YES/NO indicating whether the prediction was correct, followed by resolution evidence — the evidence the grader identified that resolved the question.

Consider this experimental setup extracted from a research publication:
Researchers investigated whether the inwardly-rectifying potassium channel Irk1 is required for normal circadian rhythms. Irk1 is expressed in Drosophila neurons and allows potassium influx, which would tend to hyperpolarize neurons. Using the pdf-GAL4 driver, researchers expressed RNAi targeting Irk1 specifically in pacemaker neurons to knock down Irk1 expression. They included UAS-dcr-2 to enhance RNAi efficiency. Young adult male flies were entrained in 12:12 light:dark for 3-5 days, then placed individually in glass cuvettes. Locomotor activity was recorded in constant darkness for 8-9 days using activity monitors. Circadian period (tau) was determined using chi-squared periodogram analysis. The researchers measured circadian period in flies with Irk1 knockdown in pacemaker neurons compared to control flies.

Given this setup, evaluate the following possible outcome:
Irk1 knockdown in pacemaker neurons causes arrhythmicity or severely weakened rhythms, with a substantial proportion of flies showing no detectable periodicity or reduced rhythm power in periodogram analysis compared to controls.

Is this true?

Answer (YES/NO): NO